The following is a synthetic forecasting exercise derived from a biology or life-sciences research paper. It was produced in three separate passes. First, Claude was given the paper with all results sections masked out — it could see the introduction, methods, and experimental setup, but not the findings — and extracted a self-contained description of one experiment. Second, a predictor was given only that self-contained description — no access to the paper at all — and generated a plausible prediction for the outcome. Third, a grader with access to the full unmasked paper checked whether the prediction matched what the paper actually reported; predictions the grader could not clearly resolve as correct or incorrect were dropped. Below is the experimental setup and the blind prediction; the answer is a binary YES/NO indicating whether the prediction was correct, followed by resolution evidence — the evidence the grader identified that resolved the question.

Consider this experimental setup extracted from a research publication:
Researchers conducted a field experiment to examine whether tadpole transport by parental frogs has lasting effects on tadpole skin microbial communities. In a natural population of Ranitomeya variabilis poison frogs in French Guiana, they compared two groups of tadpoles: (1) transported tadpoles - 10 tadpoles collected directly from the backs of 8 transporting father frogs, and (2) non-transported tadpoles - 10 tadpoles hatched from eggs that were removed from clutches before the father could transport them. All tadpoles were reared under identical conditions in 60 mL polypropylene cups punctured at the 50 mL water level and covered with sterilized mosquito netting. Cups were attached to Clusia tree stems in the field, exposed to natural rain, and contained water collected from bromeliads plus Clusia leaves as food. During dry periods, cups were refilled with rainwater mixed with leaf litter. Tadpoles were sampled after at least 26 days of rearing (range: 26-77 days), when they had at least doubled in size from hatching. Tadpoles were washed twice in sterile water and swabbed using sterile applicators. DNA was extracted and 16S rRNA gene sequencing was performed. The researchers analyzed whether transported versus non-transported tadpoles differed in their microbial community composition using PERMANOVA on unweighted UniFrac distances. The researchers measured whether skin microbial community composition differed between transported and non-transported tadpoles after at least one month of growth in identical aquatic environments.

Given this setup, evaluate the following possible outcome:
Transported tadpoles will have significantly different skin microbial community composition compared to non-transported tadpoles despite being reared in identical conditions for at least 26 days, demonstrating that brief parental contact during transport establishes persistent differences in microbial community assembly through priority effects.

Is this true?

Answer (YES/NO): YES